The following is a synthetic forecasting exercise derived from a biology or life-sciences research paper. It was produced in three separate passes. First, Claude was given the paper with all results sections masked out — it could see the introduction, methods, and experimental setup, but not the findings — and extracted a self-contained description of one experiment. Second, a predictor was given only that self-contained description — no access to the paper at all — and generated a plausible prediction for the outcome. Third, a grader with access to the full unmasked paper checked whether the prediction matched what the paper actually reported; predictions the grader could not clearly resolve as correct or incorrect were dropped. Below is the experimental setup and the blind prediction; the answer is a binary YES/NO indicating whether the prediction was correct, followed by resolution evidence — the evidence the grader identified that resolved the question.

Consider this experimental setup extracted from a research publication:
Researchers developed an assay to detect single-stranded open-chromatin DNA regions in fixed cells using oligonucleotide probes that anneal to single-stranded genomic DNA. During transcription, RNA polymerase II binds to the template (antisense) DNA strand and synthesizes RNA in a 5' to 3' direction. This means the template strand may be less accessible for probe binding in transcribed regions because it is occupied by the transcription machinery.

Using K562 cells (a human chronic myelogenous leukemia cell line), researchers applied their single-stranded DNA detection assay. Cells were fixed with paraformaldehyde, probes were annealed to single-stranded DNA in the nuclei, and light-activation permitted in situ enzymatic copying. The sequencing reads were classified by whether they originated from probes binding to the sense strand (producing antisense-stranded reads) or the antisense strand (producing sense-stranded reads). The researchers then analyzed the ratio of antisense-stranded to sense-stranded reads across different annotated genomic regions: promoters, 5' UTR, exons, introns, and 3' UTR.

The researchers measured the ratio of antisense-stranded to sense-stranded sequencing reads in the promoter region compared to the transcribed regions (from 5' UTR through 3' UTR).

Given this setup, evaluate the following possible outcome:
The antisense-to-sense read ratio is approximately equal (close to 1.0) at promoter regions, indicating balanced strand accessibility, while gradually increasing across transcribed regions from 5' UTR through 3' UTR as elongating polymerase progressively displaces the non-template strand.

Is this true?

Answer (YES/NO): NO